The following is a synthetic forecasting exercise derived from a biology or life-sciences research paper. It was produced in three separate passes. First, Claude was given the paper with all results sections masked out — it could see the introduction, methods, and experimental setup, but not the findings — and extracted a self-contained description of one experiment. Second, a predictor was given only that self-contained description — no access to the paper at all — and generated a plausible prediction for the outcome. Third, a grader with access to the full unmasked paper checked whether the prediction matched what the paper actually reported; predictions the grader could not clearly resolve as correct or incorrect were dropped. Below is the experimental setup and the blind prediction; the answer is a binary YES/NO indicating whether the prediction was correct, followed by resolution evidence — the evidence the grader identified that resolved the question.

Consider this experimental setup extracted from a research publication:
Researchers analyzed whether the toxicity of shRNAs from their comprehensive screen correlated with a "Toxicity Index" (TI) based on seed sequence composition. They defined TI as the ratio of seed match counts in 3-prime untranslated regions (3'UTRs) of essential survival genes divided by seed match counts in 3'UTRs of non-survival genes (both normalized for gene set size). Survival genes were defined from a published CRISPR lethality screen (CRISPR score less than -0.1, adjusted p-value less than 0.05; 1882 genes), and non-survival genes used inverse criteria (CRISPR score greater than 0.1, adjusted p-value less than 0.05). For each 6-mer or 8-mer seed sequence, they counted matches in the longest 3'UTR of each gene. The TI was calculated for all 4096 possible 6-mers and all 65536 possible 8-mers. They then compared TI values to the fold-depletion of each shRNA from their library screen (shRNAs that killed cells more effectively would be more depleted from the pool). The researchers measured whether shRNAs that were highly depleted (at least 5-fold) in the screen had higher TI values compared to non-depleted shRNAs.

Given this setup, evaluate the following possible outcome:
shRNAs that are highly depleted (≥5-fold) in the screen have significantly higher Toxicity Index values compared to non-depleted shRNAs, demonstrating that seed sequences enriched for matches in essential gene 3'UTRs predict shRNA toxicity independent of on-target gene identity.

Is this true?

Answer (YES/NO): YES